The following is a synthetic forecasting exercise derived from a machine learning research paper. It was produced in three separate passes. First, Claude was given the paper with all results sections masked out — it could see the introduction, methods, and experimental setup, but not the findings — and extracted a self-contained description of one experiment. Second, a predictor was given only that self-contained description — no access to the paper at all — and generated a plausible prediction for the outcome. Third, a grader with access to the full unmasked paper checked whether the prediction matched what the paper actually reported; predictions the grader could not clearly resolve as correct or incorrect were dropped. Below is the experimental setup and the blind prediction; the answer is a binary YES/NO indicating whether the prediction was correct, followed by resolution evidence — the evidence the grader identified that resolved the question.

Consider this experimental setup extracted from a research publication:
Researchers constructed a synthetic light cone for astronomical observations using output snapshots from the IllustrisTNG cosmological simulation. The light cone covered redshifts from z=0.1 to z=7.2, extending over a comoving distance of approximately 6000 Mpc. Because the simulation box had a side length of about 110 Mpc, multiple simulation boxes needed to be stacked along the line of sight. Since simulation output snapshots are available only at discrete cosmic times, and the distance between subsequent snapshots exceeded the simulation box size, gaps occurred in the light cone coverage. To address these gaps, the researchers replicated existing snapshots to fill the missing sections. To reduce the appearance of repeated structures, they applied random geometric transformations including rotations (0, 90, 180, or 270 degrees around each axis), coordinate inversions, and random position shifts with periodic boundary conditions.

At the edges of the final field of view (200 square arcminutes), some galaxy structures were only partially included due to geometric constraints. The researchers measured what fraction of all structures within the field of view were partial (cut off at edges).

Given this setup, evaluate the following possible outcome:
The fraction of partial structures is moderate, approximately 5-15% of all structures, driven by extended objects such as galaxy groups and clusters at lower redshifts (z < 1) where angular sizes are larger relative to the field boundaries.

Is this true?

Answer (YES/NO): NO